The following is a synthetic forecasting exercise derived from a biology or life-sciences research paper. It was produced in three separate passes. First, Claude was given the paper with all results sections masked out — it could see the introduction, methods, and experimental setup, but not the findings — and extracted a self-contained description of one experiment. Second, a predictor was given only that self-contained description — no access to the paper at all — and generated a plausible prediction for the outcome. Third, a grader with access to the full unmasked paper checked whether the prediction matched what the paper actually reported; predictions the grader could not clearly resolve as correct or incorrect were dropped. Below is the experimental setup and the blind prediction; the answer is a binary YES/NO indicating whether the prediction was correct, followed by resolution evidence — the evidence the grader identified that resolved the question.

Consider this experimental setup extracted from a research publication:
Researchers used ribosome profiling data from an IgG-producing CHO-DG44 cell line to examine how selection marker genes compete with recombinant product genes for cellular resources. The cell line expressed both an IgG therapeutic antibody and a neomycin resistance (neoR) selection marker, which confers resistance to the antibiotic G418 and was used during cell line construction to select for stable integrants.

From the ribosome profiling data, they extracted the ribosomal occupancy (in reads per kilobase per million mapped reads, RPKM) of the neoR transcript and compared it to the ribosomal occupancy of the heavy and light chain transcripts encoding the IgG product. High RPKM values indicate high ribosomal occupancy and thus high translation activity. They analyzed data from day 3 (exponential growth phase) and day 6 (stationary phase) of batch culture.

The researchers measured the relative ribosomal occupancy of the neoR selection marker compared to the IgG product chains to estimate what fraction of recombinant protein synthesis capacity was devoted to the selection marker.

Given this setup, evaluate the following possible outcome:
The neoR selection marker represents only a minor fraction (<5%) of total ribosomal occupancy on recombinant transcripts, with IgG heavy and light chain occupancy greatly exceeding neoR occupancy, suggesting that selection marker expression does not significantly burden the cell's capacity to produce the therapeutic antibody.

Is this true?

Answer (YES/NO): NO